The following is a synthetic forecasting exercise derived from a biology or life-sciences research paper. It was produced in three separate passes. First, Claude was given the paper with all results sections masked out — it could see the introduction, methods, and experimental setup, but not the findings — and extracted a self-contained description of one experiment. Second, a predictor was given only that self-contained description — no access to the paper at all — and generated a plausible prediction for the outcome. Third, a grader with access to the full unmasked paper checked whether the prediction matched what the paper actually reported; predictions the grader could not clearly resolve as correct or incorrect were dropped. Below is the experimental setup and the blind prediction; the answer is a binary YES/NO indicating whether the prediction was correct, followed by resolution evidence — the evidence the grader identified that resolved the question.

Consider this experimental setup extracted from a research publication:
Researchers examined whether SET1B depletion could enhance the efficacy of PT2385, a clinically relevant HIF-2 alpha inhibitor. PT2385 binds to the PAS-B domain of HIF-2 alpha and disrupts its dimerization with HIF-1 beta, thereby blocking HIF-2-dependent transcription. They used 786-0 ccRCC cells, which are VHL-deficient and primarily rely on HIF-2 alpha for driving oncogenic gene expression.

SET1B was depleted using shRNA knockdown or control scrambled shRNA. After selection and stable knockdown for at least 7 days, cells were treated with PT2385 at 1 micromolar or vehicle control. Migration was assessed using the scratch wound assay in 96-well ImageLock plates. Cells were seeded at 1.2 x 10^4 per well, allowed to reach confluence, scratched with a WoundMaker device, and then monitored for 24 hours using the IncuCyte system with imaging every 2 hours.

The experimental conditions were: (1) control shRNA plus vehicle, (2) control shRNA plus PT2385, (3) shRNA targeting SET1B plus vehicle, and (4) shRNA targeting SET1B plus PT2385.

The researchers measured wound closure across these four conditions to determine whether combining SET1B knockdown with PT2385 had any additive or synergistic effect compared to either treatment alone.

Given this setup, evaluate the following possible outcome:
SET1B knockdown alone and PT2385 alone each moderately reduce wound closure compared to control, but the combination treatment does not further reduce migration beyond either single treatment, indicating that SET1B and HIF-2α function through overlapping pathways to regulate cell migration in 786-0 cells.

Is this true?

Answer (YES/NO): NO